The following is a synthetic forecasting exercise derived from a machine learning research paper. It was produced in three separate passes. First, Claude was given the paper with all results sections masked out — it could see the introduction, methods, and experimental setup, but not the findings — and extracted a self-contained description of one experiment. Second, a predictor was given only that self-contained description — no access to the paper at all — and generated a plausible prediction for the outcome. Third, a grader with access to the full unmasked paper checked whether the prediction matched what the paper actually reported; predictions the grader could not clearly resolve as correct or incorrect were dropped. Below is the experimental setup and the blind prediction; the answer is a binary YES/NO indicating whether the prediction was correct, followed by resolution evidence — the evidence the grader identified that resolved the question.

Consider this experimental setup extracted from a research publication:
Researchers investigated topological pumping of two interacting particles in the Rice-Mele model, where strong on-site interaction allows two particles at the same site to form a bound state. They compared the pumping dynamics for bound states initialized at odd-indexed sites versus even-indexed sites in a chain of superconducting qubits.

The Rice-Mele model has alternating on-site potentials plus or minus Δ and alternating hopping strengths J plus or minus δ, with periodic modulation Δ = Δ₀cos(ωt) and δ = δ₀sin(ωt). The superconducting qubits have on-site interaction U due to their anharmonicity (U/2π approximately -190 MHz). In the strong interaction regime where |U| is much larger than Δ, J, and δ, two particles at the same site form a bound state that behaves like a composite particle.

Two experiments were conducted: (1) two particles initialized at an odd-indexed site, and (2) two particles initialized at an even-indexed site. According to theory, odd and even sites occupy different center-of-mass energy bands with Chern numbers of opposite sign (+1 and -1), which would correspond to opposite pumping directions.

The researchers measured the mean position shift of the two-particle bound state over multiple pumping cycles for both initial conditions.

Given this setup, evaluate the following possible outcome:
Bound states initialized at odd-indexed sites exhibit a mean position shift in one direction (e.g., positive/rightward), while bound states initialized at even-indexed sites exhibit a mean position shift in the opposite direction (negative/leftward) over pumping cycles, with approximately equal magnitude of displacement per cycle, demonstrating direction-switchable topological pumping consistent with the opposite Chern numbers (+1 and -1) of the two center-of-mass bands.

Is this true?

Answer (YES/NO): YES